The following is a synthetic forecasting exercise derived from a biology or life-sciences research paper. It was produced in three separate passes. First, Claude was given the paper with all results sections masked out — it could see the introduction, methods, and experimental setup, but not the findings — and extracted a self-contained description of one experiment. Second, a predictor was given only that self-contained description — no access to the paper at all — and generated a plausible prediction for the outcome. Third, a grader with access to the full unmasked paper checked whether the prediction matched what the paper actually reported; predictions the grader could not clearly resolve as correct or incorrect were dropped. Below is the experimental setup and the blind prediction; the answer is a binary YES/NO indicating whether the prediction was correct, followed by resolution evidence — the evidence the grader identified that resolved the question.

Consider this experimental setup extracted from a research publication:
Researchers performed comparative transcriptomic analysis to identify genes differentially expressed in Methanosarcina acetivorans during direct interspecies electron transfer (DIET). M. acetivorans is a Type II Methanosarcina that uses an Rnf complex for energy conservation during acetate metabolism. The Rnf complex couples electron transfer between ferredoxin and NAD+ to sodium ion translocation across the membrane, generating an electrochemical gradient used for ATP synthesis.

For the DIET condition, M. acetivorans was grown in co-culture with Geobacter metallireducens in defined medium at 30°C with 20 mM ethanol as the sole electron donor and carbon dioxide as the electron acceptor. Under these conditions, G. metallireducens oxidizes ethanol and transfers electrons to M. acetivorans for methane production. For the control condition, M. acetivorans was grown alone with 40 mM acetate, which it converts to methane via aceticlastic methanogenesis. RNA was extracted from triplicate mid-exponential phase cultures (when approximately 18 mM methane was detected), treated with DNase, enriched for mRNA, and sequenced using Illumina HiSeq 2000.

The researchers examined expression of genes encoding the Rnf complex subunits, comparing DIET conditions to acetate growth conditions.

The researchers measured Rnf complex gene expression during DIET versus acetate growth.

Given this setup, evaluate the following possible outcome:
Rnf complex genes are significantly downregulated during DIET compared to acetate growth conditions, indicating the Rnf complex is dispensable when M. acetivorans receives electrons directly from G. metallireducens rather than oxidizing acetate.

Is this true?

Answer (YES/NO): NO